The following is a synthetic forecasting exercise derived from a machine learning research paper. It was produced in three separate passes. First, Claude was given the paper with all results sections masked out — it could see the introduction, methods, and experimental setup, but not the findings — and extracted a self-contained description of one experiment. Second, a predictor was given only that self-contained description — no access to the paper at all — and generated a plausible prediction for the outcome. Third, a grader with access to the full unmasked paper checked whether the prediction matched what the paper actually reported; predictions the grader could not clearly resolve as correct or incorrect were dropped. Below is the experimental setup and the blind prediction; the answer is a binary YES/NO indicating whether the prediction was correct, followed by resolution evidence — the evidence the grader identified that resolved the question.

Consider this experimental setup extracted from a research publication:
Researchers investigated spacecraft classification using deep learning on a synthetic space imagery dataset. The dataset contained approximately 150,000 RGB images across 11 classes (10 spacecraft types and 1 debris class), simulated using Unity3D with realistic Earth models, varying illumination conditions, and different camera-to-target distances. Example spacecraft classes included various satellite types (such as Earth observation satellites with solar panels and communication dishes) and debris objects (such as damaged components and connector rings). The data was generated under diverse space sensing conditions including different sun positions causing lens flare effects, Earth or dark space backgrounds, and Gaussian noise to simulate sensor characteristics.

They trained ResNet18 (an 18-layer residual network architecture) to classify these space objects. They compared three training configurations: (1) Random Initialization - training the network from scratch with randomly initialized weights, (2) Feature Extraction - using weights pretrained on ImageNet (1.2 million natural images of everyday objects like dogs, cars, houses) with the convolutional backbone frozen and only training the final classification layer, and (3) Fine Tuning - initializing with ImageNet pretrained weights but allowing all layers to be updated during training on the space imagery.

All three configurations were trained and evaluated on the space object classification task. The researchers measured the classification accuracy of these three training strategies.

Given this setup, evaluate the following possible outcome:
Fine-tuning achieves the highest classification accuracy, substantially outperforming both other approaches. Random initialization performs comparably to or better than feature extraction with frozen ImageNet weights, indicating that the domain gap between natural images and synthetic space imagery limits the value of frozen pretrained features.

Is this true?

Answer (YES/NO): YES